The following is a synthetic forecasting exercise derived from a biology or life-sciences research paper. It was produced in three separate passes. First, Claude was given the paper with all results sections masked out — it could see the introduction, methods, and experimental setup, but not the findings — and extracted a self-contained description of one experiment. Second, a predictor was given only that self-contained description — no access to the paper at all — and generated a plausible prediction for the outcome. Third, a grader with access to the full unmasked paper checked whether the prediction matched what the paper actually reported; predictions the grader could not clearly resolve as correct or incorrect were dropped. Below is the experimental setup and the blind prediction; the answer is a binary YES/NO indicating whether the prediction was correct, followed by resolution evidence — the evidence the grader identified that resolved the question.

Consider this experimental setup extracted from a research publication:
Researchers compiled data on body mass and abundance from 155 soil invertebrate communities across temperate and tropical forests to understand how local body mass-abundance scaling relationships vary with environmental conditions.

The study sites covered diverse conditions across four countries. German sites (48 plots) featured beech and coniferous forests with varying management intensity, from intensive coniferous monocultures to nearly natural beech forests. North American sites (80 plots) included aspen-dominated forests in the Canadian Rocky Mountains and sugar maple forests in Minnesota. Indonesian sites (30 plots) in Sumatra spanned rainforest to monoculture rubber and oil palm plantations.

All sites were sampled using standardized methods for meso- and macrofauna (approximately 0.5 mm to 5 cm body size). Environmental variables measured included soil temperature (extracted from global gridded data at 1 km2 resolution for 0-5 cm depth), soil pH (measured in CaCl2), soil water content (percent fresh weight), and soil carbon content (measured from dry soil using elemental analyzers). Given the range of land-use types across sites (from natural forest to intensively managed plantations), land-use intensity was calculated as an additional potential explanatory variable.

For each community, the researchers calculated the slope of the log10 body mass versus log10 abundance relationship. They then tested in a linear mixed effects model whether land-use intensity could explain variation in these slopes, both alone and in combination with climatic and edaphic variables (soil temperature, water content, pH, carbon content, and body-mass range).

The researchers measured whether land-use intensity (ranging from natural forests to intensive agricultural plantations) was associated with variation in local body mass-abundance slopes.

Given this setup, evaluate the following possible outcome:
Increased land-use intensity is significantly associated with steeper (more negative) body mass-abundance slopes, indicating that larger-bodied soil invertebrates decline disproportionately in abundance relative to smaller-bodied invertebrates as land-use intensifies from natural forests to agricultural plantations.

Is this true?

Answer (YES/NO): NO